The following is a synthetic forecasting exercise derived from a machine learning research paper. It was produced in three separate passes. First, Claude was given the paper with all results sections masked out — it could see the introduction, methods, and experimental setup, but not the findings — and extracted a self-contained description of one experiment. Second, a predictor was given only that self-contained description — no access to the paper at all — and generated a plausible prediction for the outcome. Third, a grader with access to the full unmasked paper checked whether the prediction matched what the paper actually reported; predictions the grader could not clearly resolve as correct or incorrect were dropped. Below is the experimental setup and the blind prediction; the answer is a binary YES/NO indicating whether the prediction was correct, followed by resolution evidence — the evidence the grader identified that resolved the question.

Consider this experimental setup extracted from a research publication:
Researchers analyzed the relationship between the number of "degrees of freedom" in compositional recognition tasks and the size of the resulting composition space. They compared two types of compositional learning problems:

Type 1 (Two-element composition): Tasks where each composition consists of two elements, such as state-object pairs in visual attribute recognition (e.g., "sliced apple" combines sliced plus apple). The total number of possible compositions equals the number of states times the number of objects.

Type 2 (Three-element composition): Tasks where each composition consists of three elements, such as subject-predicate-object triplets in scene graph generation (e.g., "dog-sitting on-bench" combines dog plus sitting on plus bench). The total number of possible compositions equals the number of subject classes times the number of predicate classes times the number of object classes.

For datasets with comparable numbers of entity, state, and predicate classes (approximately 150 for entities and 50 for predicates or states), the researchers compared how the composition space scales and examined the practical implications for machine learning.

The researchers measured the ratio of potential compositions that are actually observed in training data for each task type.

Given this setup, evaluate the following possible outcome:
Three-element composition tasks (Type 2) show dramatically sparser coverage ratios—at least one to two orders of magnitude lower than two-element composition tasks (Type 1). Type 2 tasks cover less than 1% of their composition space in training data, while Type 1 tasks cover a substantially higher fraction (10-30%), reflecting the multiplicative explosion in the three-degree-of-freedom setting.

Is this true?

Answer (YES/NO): NO